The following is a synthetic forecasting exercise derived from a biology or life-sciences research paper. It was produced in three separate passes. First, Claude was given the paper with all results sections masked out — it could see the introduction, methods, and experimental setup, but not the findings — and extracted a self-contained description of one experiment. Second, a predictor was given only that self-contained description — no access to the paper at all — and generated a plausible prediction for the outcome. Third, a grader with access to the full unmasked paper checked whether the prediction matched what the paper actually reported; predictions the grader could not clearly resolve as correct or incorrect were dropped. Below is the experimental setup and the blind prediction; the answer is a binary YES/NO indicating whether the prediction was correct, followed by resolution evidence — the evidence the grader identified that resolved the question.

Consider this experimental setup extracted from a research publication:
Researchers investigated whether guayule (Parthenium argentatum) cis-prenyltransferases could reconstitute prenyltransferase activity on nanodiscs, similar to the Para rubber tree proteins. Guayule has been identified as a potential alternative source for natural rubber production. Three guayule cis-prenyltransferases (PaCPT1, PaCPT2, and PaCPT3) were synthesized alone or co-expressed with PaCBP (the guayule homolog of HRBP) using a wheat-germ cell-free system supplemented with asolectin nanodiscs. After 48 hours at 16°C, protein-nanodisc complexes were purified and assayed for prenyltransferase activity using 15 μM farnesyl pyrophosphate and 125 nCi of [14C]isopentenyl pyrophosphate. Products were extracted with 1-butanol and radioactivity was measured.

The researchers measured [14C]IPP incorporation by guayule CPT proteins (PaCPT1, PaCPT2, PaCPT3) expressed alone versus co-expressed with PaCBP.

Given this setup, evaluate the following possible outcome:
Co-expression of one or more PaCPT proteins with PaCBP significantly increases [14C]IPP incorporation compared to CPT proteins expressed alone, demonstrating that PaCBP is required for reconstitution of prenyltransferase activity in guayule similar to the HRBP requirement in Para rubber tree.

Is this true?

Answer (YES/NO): YES